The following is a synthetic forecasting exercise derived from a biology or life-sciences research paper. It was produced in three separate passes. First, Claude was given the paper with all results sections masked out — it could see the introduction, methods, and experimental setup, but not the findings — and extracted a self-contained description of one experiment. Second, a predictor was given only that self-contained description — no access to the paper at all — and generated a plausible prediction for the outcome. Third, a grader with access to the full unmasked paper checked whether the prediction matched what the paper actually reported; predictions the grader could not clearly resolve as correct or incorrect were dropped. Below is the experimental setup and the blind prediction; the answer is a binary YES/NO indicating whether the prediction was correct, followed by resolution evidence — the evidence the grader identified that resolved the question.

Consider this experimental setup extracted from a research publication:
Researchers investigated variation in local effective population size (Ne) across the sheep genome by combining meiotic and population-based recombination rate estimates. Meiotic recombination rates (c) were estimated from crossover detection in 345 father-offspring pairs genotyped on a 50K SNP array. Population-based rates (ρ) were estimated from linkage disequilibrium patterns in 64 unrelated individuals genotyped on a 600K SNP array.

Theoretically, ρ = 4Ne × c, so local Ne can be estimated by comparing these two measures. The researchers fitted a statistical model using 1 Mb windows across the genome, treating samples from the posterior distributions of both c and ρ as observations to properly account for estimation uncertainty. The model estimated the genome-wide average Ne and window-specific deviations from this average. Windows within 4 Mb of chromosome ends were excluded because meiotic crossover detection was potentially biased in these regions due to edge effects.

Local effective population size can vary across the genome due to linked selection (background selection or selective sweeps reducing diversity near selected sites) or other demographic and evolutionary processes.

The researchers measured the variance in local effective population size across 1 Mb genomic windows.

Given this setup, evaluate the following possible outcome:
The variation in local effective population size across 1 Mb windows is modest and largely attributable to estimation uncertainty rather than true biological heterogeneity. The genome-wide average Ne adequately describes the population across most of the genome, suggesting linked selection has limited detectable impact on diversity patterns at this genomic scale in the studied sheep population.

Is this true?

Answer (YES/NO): NO